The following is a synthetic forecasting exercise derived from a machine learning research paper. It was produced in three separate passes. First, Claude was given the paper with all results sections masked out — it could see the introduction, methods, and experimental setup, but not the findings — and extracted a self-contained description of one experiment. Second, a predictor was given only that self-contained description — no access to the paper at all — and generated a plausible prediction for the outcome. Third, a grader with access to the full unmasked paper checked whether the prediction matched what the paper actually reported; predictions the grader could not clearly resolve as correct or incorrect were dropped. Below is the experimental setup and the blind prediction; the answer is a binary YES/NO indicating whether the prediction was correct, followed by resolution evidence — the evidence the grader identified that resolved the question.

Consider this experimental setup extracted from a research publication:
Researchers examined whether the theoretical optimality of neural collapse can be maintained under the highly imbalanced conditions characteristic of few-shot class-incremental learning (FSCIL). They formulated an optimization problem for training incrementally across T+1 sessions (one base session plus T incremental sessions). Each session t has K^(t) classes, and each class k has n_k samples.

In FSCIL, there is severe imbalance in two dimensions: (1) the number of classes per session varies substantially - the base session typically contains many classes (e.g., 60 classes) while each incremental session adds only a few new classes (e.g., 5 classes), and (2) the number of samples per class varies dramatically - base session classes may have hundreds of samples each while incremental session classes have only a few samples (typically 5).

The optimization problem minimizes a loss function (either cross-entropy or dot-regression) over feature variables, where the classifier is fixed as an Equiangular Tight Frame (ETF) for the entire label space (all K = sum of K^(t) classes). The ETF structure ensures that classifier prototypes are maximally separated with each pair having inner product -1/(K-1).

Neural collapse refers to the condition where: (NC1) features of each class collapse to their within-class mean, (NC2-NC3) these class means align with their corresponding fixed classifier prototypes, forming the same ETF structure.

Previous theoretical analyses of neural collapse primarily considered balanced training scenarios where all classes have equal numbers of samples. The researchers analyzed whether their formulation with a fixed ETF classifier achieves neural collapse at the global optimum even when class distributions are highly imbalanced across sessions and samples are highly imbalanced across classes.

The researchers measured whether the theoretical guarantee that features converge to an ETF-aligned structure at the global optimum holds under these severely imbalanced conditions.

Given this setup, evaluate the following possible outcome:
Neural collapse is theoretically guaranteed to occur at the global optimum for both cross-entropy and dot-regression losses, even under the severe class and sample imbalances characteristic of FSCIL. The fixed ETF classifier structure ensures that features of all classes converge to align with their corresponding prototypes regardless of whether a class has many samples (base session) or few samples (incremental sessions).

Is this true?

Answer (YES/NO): YES